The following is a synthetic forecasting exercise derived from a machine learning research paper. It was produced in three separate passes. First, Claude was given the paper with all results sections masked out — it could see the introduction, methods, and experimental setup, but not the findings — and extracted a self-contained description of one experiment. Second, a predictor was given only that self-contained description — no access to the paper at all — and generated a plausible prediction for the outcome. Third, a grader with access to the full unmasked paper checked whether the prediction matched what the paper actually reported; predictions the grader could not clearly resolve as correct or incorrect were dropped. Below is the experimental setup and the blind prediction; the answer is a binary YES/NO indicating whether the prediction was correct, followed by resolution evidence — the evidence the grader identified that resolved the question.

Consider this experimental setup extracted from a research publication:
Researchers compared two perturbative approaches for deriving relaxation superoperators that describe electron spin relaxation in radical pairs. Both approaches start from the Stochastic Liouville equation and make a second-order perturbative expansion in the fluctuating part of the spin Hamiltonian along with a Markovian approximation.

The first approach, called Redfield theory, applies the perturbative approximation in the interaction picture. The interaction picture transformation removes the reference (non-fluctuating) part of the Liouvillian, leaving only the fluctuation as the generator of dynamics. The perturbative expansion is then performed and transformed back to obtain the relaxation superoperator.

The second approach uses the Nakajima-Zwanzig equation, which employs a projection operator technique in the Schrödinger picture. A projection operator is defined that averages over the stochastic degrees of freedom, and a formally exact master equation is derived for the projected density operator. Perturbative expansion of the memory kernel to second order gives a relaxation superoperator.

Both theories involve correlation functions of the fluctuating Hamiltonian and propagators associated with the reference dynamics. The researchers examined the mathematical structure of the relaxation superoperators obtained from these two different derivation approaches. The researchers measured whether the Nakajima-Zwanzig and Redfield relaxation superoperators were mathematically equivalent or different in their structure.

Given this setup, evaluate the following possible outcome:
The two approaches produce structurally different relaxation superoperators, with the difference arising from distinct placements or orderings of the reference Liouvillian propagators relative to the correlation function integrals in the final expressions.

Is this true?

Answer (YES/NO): YES